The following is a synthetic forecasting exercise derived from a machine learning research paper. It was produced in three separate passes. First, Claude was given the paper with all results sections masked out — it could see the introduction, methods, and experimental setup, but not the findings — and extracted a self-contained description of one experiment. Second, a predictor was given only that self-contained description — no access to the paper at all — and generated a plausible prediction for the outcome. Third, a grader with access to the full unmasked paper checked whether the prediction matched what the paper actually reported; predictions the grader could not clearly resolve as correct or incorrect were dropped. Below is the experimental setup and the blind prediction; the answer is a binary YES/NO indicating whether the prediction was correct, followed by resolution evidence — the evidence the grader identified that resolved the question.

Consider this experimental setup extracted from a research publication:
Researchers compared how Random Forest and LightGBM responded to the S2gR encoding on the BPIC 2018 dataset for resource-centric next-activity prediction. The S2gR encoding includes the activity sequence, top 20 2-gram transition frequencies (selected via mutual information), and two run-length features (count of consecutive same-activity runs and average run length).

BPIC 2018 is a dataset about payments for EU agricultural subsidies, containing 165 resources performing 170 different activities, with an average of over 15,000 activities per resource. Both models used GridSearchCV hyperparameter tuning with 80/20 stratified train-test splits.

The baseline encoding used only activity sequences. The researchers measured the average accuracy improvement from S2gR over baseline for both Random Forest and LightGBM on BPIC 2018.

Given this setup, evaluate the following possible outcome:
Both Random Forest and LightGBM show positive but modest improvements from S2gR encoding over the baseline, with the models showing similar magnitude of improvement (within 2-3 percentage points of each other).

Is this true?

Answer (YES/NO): NO